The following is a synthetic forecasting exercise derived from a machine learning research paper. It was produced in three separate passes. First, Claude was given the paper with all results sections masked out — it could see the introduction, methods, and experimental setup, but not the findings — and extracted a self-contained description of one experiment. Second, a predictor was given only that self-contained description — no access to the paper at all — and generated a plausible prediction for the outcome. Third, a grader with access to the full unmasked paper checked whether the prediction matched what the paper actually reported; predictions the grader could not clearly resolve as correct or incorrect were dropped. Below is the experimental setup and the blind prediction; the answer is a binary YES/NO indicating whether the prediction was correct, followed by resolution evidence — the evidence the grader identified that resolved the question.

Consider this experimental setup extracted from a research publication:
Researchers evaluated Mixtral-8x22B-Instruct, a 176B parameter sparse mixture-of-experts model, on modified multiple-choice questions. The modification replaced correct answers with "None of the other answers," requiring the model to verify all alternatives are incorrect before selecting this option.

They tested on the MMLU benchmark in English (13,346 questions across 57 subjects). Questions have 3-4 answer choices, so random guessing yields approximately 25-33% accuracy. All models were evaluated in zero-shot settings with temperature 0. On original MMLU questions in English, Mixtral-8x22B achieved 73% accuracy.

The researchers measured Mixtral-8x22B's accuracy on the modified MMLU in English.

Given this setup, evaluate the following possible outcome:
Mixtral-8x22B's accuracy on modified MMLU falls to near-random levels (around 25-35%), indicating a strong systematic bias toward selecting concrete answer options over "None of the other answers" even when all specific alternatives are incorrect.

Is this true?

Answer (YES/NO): NO